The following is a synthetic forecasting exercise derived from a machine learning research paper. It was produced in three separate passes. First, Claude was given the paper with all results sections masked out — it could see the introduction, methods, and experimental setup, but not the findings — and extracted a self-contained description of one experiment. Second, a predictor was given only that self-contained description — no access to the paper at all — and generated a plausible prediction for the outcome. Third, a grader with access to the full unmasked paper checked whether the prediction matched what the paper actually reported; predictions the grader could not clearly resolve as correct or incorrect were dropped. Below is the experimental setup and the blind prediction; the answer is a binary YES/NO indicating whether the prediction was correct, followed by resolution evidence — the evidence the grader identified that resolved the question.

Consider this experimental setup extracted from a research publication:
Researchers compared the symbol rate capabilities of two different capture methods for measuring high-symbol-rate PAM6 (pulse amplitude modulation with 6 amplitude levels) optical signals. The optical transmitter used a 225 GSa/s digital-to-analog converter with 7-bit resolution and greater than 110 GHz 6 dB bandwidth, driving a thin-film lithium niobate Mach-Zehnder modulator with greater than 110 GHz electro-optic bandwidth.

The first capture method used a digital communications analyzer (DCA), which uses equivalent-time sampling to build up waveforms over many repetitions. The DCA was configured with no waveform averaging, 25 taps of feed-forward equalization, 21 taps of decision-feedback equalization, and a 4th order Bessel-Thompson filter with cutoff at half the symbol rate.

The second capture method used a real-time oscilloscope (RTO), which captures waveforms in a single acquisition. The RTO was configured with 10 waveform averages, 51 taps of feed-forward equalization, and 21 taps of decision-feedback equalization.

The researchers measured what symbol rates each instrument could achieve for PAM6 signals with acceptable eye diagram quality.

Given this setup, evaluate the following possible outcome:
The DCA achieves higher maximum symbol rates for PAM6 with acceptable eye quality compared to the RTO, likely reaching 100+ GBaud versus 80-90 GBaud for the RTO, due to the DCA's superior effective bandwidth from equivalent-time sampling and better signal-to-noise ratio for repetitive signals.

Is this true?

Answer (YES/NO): NO